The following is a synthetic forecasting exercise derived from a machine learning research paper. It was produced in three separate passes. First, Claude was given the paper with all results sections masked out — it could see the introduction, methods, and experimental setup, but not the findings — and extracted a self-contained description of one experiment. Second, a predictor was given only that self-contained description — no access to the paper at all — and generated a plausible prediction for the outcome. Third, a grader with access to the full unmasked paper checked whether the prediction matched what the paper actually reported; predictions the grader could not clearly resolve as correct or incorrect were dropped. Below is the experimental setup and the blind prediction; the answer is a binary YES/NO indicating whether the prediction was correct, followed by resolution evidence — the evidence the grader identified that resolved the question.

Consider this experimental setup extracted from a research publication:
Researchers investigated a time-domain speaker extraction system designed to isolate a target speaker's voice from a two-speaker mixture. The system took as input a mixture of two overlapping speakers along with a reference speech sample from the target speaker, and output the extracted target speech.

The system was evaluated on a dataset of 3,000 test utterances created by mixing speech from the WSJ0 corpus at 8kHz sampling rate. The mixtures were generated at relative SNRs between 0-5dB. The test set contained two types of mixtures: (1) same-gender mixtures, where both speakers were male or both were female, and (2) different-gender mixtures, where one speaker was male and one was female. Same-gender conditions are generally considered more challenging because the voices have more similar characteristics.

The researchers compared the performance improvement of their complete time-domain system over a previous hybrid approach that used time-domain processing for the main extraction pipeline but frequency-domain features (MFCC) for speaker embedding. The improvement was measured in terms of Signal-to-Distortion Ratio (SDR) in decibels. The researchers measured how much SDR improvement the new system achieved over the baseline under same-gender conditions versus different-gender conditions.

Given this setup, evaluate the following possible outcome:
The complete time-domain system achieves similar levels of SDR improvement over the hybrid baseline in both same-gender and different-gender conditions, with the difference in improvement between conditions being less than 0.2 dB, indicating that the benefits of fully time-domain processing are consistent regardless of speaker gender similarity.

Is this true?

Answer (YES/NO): NO